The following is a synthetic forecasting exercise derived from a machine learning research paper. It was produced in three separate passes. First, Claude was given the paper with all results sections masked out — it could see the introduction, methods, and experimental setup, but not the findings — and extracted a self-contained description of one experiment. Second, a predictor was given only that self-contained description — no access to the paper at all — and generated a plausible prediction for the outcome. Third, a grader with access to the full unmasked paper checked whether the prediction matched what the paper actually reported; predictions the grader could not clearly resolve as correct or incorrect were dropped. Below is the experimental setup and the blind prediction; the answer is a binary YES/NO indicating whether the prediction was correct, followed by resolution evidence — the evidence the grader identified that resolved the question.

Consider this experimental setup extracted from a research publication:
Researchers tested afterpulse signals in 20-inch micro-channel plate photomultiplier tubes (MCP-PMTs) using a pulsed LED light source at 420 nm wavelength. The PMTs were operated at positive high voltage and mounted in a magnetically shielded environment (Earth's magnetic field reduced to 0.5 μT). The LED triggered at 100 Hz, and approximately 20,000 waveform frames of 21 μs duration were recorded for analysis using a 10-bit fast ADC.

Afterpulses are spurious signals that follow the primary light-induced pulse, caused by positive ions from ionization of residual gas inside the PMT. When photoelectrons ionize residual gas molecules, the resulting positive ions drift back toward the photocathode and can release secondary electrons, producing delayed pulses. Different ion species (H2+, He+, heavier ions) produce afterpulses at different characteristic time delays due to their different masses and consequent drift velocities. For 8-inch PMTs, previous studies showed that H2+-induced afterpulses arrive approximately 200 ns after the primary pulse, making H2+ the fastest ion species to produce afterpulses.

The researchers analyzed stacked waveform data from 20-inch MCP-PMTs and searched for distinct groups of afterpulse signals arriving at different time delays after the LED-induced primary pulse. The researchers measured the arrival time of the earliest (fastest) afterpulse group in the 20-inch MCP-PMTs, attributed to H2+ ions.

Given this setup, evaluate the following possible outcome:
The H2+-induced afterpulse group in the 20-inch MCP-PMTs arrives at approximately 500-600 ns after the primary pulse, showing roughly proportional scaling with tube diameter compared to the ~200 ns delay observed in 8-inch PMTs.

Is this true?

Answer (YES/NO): NO